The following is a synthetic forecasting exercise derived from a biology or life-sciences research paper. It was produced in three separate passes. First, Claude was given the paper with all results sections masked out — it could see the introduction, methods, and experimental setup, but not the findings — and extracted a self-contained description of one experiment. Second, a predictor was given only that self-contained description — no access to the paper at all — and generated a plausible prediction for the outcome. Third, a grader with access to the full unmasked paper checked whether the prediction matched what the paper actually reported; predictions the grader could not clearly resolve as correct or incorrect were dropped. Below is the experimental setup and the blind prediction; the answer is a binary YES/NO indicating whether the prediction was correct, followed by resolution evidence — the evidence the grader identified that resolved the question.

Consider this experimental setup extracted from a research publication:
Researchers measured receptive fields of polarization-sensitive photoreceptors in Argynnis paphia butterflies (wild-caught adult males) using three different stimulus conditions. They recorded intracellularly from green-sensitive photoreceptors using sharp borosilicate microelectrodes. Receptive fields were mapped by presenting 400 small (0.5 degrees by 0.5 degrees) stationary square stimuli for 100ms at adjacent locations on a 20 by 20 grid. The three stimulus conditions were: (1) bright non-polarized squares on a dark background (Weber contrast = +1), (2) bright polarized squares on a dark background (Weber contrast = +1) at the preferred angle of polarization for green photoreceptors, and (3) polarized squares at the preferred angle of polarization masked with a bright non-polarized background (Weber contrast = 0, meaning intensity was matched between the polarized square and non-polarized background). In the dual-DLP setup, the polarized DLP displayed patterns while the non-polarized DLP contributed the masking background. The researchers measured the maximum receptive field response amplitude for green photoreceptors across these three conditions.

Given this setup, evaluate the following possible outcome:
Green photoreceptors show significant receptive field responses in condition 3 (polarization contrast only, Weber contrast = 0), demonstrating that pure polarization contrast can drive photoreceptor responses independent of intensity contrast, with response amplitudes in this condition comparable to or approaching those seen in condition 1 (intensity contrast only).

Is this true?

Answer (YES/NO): NO